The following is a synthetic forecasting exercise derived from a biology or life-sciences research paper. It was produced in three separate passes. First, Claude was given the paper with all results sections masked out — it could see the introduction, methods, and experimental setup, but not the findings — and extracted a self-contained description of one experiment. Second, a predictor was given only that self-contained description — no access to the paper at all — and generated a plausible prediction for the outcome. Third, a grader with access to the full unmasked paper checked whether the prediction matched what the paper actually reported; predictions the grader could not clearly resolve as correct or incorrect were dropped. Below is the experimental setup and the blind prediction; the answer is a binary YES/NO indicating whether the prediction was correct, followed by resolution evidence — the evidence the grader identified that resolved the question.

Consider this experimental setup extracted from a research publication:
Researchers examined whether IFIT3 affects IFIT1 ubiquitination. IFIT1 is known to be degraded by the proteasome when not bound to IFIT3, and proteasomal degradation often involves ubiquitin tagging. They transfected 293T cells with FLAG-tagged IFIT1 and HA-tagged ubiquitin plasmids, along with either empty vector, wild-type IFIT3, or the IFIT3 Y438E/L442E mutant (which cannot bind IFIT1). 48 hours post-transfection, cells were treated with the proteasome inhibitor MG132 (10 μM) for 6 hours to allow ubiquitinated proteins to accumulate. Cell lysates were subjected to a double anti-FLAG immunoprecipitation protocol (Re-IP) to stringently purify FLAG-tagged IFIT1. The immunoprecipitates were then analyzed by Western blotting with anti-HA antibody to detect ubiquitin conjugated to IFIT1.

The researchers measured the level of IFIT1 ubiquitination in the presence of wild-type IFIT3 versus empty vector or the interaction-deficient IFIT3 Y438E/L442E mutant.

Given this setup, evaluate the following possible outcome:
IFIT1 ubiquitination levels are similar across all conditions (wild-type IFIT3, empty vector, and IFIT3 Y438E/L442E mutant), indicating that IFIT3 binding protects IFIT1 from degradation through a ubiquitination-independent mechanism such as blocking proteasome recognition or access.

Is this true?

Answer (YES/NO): NO